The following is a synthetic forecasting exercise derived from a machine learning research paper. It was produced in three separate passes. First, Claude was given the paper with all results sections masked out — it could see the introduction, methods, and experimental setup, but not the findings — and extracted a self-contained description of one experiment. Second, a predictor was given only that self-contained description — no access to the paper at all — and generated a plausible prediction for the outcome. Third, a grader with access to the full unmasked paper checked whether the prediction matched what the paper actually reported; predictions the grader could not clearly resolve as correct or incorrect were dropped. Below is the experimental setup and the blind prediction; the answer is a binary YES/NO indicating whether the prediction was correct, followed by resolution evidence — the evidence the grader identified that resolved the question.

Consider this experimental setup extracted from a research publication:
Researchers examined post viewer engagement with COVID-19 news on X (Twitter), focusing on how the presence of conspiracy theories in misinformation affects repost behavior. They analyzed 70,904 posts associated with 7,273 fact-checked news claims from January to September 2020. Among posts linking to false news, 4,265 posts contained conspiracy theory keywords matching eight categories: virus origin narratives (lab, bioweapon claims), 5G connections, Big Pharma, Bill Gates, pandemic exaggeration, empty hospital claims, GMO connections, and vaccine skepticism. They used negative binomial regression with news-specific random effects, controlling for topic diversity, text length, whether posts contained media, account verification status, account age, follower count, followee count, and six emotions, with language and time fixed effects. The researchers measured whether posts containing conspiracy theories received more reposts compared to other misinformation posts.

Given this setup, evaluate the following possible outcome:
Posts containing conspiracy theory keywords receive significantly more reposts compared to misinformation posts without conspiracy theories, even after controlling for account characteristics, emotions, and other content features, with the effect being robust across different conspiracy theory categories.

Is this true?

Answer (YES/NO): NO